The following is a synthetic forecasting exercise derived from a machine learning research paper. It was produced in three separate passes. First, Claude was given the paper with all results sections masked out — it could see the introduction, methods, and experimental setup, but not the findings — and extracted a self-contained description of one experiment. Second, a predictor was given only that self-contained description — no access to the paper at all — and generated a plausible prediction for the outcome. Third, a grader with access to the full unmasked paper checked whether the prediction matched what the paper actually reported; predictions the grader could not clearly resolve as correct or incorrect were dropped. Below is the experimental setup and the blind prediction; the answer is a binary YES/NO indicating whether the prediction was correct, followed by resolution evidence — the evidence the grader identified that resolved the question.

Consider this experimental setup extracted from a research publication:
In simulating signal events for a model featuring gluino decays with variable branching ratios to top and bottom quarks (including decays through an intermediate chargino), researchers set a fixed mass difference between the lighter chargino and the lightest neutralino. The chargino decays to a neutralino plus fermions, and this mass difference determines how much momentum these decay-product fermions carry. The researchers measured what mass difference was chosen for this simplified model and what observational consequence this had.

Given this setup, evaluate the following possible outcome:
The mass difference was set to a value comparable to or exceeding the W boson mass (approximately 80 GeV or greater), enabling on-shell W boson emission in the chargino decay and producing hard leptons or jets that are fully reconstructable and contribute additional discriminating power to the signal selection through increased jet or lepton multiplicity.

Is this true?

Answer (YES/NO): NO